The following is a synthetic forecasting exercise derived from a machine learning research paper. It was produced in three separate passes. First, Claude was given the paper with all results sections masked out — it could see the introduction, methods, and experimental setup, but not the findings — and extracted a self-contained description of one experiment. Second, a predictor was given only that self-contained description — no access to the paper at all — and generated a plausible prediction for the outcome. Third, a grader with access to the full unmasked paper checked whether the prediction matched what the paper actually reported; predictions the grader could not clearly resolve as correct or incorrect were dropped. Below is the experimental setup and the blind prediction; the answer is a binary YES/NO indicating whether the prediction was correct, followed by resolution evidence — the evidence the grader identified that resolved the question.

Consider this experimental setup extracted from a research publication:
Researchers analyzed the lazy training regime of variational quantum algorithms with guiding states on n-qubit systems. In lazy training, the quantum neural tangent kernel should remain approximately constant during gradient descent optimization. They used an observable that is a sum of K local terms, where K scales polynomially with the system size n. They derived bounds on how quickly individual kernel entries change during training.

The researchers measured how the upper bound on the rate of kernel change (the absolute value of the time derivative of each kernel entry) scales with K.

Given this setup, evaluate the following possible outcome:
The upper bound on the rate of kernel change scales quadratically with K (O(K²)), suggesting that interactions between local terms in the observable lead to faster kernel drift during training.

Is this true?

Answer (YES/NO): NO